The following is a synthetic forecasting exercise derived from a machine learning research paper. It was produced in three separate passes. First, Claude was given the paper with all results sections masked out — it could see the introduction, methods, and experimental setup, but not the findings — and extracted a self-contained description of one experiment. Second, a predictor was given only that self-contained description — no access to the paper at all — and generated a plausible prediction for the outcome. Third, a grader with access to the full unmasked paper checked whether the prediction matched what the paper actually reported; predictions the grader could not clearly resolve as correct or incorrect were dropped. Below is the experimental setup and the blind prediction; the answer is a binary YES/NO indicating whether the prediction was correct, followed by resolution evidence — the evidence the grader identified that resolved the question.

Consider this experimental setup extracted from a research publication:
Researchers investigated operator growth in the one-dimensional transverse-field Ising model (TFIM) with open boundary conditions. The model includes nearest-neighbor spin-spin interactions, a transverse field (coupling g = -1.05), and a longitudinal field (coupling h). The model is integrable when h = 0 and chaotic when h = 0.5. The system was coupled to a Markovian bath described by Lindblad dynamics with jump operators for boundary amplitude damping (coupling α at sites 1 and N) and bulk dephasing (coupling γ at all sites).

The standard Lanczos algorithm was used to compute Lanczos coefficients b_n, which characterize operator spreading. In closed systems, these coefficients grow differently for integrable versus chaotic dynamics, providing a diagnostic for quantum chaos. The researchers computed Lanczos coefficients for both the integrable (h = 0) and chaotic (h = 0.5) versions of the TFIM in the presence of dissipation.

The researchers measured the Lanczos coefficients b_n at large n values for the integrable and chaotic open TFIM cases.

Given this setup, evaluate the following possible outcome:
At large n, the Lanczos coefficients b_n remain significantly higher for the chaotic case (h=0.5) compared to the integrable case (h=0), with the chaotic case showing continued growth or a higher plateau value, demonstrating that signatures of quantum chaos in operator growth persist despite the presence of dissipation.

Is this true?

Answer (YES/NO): NO